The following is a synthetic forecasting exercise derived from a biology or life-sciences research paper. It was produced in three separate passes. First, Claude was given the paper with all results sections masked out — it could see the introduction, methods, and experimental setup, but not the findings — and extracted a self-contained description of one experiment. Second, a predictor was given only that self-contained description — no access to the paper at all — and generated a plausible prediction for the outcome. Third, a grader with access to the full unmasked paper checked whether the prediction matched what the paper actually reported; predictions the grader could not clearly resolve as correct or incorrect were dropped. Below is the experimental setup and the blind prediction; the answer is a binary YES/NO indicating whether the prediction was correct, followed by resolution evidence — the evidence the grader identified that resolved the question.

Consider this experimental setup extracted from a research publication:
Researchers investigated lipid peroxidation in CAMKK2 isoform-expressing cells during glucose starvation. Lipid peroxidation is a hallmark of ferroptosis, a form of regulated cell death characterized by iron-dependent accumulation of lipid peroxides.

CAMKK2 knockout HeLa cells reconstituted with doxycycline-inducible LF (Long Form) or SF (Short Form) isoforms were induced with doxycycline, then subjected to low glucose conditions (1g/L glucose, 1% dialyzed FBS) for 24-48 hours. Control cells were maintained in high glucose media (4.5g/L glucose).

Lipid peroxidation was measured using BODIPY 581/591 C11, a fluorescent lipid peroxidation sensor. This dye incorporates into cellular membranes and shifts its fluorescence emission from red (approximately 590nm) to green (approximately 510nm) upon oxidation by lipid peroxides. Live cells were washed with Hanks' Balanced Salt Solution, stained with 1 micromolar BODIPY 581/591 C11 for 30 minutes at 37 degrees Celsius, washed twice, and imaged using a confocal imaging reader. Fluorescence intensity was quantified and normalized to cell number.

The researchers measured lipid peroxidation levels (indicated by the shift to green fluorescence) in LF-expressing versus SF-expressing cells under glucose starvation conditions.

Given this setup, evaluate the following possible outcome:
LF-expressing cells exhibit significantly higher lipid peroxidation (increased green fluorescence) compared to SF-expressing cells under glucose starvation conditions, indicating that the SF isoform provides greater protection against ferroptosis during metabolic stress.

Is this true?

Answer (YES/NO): YES